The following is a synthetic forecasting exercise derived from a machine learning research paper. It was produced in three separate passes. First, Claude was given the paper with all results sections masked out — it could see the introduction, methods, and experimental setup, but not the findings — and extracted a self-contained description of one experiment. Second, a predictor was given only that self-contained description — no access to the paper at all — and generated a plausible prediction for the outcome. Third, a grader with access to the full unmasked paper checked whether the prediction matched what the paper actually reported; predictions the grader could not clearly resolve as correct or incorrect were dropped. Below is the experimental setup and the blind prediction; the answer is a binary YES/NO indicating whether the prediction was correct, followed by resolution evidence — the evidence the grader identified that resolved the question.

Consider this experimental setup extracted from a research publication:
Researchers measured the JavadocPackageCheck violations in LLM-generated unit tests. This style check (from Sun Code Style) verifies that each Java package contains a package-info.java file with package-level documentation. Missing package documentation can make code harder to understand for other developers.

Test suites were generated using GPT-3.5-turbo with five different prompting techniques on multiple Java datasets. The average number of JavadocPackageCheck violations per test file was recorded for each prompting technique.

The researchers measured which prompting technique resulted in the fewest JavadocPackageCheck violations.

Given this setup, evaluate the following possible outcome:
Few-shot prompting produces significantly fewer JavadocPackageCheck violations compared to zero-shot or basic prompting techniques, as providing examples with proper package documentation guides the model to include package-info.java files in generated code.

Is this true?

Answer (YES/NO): NO